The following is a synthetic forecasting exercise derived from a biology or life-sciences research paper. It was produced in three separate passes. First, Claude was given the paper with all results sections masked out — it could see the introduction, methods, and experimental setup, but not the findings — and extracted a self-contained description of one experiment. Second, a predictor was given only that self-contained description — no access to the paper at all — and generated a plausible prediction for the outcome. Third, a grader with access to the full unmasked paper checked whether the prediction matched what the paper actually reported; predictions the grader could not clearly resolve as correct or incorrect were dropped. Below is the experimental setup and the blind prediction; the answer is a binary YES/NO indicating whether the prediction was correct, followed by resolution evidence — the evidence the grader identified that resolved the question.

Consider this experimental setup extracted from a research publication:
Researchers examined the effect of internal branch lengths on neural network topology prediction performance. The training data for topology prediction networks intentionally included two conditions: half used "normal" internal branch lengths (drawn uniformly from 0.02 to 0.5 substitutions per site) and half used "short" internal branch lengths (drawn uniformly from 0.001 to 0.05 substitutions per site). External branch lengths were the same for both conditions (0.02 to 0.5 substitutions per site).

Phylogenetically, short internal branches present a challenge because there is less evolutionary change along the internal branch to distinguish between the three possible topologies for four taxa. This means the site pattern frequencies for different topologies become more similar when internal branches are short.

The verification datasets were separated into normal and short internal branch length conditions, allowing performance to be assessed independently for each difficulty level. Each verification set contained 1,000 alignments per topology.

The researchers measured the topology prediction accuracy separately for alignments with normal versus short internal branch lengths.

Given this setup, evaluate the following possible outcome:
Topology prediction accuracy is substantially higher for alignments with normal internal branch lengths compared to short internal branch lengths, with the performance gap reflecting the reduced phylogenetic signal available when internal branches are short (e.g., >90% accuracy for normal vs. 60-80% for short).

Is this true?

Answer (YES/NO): NO